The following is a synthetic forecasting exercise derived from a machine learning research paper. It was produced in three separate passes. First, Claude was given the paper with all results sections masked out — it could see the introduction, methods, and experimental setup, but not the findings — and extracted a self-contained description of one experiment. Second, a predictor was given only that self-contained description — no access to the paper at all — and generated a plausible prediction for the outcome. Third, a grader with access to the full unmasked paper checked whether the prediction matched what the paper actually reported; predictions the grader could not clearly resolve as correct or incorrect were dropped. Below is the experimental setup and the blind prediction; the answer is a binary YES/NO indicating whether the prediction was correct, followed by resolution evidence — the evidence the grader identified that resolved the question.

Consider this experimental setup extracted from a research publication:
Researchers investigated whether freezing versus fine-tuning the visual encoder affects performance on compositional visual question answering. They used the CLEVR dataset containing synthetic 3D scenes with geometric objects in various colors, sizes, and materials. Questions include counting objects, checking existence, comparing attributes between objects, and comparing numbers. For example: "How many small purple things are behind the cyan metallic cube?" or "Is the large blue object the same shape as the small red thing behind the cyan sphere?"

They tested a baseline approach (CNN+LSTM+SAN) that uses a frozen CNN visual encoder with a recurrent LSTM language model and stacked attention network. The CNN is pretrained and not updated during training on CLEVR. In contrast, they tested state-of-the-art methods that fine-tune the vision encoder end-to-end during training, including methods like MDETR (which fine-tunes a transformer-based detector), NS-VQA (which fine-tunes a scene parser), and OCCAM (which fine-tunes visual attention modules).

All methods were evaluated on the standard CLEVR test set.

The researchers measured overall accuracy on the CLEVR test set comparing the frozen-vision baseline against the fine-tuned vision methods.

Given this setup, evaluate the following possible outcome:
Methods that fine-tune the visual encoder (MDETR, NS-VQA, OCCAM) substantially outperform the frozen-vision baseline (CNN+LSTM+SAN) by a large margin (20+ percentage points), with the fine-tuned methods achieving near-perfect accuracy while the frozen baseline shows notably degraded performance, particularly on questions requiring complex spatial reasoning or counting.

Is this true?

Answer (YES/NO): YES